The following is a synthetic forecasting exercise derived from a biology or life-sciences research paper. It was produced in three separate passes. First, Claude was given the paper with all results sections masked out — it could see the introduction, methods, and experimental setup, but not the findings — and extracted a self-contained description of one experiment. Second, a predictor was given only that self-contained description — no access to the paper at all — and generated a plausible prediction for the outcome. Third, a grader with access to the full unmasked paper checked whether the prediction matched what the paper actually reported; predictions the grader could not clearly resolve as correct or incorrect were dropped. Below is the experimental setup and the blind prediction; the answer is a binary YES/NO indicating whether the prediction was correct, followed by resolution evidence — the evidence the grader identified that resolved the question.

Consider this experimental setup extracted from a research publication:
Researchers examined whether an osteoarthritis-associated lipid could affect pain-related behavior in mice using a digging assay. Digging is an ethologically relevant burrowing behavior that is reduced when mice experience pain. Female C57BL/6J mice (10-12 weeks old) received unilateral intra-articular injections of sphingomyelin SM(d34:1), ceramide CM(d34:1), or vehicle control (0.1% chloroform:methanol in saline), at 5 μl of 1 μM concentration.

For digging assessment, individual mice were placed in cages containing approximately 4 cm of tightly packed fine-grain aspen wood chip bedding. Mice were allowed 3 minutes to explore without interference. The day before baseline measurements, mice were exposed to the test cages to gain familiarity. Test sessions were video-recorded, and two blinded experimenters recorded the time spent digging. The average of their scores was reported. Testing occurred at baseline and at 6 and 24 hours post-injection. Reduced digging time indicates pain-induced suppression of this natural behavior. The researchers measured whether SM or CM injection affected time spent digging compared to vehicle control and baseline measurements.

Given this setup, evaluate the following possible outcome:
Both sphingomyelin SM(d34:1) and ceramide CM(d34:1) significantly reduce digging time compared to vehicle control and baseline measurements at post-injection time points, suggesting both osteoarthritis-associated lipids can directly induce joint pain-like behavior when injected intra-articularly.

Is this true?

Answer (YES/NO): NO